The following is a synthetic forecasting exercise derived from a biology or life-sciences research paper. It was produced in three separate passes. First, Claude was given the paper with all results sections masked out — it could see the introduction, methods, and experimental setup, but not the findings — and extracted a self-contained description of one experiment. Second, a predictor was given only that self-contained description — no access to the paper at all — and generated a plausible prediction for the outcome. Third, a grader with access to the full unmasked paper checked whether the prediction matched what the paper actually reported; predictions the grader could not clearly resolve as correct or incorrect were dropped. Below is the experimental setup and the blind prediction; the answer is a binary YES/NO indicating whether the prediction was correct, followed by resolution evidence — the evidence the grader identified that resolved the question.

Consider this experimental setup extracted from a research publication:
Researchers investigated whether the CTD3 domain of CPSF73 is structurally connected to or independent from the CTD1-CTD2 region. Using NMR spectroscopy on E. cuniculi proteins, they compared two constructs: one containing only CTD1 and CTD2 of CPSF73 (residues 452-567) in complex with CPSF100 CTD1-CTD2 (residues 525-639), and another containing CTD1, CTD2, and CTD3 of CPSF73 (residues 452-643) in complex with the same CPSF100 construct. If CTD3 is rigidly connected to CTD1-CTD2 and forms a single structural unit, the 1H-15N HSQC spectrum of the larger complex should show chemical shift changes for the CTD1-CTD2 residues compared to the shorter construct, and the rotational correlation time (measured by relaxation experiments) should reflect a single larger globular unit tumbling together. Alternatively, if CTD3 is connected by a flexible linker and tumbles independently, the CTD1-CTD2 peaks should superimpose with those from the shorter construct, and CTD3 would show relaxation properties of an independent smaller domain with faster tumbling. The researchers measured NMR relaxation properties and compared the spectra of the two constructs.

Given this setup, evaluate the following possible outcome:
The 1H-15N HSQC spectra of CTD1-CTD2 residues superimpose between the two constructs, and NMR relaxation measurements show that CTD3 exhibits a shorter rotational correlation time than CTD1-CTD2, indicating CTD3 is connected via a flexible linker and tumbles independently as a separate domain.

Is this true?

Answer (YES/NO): YES